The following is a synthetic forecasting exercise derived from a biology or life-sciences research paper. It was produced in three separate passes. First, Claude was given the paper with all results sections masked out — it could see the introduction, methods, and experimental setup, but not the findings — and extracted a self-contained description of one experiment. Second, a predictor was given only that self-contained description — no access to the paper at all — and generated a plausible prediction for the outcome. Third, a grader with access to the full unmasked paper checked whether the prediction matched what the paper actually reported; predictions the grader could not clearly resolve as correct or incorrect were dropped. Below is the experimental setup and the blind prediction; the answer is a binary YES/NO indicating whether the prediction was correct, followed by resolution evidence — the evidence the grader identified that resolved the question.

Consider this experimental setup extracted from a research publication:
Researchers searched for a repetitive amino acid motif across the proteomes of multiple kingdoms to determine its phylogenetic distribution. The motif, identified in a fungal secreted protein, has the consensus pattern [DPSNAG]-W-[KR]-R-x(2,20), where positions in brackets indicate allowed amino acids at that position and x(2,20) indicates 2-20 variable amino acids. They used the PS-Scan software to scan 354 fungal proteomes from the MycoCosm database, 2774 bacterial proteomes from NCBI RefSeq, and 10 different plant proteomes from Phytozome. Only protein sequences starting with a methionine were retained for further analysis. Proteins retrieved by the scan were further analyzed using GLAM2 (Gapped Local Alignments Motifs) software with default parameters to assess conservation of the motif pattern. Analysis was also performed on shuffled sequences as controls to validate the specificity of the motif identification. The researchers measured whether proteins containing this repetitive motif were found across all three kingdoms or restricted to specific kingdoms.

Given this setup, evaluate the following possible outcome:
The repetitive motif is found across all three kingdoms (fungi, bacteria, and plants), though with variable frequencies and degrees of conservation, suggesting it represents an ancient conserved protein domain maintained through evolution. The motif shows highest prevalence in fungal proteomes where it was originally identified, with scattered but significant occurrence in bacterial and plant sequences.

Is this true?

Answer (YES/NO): NO